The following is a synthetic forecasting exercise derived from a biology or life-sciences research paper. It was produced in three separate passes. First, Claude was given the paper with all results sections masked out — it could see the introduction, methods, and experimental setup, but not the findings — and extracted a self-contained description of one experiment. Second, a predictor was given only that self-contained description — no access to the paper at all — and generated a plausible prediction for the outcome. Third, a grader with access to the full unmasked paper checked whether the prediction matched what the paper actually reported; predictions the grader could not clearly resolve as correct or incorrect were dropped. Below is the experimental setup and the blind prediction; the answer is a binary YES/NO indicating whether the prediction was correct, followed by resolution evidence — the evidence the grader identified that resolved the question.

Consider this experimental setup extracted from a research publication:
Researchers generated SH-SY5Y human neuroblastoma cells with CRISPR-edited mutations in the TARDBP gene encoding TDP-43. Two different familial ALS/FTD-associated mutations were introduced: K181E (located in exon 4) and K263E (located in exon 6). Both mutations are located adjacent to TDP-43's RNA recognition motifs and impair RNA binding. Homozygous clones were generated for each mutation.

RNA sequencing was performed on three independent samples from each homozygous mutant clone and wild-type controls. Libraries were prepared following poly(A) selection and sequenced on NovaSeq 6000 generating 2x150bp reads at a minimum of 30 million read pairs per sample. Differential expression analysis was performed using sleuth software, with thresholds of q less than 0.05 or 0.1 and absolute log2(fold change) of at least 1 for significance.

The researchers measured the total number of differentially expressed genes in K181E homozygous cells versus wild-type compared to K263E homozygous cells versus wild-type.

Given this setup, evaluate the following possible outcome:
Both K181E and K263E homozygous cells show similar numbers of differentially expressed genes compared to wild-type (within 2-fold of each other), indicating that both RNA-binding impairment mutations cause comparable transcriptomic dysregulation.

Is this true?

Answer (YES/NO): NO